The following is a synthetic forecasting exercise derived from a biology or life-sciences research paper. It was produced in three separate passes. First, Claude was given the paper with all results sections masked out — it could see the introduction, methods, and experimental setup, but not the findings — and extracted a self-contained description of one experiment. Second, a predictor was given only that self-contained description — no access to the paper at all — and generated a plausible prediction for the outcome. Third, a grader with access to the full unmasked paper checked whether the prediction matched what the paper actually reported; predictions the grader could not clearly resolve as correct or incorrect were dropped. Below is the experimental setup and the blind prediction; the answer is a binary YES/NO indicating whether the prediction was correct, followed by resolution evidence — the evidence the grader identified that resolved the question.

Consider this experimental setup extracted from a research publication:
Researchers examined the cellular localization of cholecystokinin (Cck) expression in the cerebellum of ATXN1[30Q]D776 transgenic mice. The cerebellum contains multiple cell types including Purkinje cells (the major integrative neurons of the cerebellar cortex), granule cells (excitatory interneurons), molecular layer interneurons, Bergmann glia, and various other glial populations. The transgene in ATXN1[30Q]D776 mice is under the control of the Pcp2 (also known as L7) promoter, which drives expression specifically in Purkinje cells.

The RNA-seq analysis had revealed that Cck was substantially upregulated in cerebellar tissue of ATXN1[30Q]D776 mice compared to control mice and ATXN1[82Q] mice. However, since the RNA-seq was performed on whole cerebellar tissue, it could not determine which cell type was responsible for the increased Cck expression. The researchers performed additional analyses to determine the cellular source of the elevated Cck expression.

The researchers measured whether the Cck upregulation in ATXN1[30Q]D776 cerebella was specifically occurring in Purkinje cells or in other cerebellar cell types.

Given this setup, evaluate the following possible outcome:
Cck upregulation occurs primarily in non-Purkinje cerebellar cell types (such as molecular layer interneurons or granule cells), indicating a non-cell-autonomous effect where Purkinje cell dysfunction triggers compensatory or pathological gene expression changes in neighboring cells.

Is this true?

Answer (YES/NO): NO